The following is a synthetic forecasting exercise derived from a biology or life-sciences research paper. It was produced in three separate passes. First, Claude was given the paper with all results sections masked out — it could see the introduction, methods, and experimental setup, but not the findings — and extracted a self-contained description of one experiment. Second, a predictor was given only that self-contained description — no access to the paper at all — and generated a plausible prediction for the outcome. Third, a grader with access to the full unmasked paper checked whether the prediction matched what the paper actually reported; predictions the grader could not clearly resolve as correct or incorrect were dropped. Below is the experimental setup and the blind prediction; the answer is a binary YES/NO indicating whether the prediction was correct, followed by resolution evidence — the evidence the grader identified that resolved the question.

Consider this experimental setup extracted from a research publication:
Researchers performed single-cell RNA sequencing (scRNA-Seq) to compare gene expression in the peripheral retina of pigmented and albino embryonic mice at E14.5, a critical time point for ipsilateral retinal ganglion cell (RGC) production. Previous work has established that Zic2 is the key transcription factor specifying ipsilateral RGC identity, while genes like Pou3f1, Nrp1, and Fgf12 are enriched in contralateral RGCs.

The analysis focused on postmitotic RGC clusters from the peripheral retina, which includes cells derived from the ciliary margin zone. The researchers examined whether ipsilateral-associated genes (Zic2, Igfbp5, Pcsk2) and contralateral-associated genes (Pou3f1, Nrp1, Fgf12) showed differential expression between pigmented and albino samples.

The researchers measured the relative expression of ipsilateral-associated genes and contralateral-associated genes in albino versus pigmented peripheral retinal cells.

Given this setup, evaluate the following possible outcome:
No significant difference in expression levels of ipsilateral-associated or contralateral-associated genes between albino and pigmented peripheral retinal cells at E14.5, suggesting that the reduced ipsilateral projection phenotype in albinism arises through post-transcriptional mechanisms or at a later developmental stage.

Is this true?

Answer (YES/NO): NO